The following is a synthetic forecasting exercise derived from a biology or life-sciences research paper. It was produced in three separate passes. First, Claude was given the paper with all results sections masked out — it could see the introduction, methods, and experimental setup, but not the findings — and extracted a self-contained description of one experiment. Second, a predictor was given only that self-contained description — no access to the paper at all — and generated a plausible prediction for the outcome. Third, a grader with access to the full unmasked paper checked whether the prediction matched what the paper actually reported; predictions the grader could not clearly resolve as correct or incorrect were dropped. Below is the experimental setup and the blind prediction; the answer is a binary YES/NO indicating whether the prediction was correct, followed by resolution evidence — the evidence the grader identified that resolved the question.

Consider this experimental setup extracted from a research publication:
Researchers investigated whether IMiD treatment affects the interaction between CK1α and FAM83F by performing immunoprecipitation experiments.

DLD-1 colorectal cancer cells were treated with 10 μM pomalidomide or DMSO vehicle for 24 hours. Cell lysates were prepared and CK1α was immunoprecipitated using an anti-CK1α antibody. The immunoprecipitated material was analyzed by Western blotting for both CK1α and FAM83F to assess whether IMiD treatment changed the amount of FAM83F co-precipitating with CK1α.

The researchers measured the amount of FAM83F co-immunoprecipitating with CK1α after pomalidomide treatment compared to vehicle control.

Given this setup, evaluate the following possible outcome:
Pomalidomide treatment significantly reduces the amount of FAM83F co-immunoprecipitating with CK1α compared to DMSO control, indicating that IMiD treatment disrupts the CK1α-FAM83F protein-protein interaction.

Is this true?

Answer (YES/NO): NO